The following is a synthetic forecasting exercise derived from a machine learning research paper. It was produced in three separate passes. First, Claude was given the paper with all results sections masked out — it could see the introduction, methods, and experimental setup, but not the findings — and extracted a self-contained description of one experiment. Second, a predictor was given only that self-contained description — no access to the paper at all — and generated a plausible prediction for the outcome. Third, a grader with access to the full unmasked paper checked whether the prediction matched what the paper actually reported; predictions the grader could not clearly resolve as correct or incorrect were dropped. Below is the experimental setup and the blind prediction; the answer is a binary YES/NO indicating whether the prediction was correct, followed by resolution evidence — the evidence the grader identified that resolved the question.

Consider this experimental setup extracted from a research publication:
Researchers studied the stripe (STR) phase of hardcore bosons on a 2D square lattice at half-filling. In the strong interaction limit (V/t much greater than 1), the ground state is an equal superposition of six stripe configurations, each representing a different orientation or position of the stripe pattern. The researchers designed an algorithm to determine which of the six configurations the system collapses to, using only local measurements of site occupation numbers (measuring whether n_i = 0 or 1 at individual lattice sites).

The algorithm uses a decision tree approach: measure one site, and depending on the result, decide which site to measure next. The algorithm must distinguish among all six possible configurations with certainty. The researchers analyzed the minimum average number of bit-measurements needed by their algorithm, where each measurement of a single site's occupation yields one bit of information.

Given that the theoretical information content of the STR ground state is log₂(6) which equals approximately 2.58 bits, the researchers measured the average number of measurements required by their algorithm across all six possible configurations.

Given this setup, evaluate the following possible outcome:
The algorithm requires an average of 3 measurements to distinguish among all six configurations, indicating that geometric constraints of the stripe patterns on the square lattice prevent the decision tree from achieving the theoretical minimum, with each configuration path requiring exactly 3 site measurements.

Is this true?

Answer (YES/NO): NO